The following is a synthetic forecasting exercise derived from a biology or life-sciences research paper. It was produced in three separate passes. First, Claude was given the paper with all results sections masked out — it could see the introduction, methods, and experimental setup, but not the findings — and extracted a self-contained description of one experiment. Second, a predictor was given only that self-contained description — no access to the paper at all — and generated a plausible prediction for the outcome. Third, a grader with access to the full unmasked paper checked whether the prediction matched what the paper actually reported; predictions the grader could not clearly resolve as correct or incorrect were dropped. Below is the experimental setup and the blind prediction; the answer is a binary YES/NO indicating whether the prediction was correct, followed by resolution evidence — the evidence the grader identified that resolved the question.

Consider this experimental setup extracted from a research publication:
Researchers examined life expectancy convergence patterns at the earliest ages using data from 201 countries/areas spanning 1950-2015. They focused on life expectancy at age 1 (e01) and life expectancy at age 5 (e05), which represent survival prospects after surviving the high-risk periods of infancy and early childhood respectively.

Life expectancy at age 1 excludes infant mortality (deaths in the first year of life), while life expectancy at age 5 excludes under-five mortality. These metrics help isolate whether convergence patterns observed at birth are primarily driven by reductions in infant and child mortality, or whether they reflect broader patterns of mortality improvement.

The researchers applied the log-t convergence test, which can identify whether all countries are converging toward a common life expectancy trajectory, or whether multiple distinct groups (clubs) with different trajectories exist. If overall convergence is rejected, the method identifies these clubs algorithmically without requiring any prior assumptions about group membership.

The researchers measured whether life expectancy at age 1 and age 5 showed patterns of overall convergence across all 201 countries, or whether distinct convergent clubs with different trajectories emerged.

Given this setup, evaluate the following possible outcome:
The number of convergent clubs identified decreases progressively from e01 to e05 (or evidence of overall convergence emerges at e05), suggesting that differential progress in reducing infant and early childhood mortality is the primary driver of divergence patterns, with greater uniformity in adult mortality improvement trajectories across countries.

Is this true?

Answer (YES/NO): NO